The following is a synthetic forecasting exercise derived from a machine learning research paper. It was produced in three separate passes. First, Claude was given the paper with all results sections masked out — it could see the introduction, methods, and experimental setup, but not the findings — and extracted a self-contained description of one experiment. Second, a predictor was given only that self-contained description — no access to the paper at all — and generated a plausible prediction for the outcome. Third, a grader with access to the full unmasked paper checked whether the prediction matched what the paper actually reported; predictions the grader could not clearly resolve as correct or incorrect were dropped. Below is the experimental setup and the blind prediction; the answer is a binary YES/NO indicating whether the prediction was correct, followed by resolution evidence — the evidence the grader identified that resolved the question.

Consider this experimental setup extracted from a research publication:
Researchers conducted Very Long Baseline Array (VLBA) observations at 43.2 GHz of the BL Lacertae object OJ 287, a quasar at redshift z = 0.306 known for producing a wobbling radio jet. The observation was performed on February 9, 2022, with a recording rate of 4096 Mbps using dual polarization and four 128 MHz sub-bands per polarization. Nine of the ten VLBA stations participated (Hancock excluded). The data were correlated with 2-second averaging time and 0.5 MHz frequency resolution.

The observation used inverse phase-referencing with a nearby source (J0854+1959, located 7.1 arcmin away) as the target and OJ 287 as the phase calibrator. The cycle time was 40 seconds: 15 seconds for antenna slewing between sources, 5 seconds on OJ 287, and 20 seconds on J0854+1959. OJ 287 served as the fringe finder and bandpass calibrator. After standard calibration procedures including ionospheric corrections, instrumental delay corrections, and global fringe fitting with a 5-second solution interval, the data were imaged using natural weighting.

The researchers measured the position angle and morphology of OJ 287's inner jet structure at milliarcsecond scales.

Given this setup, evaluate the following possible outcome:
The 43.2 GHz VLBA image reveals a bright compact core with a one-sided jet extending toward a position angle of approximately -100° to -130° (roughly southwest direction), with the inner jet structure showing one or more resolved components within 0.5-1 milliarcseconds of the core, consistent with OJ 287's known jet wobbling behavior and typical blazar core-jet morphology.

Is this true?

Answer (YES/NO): NO